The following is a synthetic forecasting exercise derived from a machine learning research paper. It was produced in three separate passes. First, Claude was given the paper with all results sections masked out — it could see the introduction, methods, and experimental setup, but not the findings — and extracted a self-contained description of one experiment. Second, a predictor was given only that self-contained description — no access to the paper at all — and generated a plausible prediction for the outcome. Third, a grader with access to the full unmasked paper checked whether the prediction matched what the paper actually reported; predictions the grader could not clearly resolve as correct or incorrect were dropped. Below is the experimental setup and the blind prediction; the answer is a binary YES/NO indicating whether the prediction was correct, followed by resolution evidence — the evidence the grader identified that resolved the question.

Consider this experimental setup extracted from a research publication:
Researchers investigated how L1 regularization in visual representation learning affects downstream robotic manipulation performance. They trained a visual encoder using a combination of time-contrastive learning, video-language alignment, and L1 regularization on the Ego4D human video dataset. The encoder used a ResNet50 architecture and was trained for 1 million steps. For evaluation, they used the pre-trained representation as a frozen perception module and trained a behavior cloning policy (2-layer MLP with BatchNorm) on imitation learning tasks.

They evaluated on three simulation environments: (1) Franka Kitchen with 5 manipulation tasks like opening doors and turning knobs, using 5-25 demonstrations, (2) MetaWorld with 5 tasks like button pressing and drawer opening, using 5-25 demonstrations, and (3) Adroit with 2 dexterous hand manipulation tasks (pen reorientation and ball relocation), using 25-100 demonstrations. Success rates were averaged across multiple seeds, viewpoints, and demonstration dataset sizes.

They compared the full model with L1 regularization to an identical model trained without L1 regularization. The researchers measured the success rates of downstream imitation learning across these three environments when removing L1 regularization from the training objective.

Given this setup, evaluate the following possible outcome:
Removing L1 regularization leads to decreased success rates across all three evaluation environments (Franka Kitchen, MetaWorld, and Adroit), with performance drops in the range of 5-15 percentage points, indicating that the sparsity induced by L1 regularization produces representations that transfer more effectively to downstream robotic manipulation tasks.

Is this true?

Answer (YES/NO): NO